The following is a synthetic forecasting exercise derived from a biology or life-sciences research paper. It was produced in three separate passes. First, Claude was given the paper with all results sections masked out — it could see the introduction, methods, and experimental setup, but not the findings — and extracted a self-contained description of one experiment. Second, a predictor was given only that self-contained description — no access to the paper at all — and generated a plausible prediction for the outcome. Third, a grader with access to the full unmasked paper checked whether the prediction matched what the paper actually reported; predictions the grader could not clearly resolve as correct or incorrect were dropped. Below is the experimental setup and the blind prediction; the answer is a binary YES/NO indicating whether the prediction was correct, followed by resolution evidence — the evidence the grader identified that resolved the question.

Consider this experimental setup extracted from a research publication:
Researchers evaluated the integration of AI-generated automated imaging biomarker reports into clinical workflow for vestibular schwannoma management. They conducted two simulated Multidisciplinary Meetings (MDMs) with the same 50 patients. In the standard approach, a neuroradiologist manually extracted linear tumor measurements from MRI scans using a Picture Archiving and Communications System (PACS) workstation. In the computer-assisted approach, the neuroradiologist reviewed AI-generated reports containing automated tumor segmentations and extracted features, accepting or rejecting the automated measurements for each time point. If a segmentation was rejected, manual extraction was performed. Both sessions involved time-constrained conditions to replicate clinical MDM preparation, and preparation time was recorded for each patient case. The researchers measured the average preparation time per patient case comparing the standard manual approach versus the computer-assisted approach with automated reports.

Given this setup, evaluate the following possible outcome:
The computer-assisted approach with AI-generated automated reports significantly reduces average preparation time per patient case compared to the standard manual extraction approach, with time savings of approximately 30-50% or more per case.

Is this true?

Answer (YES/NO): NO